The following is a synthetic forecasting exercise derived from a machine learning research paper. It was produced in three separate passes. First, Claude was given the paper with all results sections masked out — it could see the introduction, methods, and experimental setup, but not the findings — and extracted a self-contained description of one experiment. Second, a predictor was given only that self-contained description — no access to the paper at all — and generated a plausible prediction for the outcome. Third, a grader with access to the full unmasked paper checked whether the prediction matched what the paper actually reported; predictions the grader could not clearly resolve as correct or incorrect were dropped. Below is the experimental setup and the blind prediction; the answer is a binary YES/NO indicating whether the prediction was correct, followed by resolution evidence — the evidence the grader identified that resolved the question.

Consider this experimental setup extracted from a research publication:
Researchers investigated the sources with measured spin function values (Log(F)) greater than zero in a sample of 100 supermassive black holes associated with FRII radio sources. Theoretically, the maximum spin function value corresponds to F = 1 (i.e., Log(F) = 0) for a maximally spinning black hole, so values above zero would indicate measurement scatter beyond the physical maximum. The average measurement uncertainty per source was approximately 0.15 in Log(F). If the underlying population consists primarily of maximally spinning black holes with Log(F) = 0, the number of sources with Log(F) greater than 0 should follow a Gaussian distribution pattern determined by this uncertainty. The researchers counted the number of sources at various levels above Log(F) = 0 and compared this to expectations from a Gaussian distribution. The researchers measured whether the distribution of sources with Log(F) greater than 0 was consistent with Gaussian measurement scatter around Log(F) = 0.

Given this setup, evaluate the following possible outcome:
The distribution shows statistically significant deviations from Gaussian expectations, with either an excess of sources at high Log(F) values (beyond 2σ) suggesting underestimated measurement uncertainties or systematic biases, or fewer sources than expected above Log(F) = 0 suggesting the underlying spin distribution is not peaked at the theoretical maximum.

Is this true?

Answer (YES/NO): NO